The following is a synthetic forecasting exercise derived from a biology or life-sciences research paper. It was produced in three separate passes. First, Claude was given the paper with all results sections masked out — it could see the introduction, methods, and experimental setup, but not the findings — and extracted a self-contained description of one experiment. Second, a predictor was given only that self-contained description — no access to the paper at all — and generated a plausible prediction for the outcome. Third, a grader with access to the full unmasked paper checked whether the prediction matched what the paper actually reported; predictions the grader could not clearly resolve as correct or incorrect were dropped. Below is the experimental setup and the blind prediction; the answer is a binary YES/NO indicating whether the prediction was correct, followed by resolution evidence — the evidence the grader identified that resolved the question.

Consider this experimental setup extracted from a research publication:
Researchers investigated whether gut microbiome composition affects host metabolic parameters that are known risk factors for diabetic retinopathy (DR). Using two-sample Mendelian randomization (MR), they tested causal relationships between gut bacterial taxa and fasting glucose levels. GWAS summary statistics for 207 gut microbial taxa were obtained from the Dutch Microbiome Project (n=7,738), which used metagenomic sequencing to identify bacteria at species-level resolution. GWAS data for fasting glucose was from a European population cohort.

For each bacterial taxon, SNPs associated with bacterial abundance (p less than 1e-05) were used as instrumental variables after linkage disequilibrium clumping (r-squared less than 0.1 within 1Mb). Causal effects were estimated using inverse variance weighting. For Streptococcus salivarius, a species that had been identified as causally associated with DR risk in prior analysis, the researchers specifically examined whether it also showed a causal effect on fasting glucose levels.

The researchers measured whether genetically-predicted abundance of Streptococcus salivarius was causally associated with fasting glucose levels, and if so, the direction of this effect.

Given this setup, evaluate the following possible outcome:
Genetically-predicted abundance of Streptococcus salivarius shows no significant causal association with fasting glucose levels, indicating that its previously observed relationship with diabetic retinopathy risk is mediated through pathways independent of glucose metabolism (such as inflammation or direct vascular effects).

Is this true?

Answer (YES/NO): NO